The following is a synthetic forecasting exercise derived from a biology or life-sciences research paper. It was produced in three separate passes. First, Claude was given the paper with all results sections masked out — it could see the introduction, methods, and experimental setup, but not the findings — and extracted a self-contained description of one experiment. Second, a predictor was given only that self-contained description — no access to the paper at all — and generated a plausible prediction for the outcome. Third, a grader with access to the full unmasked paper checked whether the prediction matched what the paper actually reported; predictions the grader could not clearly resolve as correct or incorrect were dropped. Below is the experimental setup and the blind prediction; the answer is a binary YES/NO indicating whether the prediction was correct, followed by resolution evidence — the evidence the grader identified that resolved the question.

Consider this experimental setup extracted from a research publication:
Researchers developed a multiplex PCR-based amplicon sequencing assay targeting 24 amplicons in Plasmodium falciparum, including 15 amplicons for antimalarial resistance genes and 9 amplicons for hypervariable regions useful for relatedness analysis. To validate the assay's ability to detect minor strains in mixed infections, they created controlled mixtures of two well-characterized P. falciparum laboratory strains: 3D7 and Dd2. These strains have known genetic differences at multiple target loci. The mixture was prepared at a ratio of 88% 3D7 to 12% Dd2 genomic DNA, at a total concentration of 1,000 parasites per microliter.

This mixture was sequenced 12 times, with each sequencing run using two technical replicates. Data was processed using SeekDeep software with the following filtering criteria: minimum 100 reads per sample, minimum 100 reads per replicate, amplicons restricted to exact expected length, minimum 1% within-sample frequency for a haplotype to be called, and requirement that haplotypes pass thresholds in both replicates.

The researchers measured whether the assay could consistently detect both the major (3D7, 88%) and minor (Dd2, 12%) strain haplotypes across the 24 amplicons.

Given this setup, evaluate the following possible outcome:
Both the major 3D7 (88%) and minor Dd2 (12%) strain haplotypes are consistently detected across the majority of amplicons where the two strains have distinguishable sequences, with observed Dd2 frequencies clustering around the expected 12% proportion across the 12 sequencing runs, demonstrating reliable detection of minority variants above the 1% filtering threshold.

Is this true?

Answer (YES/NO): YES